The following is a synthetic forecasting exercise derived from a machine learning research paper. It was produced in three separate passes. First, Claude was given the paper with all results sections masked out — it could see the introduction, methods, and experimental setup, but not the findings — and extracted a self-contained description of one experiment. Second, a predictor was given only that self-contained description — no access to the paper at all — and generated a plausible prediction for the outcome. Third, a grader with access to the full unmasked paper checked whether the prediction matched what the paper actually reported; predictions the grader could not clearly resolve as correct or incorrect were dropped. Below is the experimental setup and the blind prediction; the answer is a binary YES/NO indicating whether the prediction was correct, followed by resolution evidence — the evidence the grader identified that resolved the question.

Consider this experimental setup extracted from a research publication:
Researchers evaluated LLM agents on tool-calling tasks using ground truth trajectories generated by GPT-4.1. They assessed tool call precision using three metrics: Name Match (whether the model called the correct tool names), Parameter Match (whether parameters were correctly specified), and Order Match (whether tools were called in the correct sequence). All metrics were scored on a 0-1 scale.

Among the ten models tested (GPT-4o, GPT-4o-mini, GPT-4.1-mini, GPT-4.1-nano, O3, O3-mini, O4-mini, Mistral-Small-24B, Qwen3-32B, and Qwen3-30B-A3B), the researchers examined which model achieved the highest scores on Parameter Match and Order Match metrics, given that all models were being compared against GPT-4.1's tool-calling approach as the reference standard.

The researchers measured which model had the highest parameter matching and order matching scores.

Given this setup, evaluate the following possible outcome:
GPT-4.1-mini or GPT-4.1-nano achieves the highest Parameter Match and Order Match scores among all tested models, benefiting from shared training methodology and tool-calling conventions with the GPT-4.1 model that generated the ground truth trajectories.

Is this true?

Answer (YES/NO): YES